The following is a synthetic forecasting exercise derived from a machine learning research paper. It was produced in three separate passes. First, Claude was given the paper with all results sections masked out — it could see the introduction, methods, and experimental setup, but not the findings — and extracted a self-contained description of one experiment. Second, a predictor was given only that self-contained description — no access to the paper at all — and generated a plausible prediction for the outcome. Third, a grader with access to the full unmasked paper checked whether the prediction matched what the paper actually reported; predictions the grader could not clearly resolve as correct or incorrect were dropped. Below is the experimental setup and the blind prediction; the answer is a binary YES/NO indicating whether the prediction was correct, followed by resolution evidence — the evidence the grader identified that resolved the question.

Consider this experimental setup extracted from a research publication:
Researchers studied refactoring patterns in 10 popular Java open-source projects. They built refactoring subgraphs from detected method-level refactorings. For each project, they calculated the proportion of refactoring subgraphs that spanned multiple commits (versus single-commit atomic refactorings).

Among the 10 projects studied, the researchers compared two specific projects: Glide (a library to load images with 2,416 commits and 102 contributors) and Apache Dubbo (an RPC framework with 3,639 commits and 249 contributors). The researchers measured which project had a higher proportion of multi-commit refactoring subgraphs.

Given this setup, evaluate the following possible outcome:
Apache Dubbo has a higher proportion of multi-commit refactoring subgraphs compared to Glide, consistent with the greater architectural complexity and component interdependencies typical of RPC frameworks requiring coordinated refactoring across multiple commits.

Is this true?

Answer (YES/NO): NO